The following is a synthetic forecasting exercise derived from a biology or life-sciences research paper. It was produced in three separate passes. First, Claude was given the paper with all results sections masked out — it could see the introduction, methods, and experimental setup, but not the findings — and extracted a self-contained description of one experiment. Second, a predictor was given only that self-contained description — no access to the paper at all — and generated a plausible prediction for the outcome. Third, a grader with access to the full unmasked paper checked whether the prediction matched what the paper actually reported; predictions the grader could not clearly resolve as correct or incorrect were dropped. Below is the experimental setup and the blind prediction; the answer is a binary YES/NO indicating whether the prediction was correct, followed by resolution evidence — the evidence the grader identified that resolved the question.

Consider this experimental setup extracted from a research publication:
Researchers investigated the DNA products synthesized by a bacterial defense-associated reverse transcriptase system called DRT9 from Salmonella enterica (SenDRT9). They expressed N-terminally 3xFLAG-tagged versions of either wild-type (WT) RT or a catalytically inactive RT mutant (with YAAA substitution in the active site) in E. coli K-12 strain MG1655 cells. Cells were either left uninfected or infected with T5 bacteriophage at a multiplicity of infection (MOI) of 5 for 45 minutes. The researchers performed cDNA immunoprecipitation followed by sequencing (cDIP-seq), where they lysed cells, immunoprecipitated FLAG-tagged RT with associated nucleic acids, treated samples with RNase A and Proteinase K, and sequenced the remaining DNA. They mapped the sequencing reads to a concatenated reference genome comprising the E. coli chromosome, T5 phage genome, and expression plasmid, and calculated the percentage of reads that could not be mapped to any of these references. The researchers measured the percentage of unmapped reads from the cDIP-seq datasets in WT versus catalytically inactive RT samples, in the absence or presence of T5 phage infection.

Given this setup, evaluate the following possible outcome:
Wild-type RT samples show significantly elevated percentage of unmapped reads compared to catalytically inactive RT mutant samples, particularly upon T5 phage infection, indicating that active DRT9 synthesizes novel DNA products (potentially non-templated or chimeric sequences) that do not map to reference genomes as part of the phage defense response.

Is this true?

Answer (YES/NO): YES